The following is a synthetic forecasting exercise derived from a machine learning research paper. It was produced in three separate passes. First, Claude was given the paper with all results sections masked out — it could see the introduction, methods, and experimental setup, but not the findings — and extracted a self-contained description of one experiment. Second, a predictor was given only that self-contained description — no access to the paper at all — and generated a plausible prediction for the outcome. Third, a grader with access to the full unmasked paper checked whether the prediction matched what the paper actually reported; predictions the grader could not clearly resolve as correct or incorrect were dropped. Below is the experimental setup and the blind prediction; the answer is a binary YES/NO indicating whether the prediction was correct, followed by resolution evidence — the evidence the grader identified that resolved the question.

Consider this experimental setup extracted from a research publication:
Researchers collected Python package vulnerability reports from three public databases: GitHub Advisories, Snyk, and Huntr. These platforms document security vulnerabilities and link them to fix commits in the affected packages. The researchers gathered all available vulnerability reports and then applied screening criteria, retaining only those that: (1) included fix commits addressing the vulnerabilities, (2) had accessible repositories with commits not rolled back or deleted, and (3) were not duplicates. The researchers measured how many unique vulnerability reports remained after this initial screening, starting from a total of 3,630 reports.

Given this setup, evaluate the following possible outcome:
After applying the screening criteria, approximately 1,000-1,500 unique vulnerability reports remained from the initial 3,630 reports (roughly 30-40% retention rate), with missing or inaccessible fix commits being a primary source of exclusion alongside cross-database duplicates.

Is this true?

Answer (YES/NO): NO